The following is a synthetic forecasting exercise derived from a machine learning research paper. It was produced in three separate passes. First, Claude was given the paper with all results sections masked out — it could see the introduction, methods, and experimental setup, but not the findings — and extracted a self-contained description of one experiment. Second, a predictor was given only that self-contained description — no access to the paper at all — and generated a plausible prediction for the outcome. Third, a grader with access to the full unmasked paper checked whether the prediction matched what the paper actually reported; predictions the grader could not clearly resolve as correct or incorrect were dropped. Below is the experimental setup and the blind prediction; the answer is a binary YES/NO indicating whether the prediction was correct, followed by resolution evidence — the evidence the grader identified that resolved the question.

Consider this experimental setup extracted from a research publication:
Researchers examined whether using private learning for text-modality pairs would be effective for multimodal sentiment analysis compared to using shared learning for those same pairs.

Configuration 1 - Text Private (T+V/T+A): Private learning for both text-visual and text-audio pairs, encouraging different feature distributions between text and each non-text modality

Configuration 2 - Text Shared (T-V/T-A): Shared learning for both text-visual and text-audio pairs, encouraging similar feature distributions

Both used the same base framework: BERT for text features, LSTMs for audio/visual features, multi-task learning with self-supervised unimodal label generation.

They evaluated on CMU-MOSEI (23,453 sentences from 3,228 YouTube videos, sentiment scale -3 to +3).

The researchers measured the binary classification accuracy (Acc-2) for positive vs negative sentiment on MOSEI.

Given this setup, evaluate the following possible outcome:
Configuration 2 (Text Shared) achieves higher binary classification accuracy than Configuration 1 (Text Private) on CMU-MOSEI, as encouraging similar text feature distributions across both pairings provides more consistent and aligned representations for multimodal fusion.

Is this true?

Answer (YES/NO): YES